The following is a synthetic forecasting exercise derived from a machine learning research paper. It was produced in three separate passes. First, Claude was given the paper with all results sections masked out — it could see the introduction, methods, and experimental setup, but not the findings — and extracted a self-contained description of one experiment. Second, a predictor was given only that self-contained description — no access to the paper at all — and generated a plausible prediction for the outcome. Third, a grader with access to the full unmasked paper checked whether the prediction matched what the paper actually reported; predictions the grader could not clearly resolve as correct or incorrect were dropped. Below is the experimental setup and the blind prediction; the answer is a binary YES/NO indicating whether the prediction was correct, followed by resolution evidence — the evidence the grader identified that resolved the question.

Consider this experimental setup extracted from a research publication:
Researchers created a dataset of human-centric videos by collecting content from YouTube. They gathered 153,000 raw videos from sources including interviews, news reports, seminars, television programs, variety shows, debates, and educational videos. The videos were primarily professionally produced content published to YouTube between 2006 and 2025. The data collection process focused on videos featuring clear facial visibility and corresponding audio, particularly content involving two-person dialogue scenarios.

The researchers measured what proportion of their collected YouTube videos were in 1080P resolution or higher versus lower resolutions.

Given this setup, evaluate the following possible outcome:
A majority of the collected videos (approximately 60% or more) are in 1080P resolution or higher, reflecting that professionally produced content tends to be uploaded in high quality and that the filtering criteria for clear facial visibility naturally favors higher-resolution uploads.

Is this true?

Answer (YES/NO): YES